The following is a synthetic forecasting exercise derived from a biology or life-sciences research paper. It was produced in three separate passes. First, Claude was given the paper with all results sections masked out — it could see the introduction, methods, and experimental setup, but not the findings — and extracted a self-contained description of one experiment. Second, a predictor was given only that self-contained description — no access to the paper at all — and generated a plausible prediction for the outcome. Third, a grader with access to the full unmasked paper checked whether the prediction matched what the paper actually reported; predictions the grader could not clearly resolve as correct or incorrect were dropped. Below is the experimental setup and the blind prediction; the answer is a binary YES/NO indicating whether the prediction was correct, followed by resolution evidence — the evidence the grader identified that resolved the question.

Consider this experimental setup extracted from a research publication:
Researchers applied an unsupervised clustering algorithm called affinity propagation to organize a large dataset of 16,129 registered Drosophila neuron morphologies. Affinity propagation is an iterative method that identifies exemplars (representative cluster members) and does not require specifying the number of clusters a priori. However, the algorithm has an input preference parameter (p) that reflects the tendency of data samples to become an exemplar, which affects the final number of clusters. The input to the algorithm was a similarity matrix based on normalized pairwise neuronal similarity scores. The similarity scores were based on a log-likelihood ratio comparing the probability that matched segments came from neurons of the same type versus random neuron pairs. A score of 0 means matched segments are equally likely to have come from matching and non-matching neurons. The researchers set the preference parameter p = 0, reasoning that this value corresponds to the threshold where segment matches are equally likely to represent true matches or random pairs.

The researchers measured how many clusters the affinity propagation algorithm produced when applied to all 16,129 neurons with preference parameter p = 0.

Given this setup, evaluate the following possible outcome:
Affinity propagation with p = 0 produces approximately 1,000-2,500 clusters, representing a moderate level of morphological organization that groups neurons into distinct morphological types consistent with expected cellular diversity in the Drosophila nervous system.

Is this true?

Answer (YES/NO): YES